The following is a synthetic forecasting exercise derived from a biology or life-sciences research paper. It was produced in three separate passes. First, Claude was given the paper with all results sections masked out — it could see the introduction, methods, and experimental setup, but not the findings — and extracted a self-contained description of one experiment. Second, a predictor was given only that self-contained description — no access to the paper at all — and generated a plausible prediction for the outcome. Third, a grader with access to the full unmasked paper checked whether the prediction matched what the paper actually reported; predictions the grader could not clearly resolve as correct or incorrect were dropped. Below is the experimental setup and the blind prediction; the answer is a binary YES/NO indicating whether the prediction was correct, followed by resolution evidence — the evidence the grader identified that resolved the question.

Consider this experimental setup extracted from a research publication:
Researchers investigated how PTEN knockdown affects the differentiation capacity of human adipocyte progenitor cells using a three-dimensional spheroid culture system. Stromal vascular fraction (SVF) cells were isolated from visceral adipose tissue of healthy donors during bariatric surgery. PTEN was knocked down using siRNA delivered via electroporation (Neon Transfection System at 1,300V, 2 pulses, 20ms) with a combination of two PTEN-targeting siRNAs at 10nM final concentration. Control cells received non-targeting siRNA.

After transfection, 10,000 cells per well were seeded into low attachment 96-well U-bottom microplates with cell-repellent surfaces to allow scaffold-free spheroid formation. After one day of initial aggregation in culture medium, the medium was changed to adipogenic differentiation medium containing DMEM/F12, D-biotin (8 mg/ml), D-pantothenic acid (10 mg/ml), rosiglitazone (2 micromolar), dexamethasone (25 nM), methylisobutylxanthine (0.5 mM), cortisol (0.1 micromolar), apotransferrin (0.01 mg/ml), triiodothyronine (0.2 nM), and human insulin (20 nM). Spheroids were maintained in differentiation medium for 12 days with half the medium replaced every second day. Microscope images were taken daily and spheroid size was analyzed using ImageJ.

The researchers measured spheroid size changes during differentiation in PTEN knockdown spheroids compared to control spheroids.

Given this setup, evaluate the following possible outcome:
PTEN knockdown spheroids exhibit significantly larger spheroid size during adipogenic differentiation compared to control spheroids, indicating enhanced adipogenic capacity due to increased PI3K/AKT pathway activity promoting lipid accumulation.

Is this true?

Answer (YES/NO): YES